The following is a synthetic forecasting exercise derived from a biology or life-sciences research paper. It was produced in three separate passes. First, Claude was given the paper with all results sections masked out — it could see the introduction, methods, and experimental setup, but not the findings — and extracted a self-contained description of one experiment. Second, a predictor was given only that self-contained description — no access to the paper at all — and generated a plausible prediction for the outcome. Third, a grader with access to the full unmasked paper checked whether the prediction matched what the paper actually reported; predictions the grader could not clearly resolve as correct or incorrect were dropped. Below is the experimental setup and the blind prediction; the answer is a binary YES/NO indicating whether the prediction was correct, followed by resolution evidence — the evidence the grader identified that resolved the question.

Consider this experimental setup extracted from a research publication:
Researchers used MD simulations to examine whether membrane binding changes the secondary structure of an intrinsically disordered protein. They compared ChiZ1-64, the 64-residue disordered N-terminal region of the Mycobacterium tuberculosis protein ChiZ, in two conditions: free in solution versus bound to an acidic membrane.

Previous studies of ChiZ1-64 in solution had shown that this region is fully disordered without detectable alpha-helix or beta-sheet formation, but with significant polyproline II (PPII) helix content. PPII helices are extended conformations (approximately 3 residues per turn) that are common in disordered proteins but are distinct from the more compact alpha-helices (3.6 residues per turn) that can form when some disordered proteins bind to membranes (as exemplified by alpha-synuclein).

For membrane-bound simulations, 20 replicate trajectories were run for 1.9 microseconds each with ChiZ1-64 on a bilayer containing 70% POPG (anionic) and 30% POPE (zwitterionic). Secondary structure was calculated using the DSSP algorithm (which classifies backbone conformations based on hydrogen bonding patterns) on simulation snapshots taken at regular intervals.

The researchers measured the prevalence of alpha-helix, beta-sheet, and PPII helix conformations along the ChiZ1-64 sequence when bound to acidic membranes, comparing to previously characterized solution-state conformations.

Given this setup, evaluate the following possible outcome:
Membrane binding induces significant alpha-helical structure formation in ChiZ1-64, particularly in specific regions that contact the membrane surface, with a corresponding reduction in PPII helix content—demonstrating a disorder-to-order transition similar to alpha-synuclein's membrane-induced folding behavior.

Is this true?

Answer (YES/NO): NO